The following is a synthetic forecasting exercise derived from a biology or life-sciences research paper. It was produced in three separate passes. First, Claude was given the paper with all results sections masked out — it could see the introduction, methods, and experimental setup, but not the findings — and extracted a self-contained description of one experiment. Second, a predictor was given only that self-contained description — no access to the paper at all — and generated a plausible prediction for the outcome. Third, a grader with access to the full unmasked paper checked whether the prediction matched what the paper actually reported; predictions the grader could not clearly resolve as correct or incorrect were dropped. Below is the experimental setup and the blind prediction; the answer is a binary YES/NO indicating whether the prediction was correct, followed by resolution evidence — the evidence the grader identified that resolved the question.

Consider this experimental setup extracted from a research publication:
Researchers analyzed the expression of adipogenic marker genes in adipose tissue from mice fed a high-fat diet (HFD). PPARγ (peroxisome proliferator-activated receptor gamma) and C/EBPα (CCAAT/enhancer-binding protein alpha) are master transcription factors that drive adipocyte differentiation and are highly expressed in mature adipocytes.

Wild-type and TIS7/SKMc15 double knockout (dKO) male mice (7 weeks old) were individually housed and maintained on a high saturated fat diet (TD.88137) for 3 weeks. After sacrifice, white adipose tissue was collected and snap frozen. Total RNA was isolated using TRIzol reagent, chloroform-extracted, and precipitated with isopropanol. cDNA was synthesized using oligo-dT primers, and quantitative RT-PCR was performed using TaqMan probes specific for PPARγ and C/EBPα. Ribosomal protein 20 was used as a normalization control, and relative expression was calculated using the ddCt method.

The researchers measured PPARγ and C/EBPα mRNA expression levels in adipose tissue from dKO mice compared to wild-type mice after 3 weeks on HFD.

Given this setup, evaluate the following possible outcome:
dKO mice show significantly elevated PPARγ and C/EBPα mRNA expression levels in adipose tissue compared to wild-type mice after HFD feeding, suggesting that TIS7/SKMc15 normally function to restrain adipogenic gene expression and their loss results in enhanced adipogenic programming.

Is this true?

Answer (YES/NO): NO